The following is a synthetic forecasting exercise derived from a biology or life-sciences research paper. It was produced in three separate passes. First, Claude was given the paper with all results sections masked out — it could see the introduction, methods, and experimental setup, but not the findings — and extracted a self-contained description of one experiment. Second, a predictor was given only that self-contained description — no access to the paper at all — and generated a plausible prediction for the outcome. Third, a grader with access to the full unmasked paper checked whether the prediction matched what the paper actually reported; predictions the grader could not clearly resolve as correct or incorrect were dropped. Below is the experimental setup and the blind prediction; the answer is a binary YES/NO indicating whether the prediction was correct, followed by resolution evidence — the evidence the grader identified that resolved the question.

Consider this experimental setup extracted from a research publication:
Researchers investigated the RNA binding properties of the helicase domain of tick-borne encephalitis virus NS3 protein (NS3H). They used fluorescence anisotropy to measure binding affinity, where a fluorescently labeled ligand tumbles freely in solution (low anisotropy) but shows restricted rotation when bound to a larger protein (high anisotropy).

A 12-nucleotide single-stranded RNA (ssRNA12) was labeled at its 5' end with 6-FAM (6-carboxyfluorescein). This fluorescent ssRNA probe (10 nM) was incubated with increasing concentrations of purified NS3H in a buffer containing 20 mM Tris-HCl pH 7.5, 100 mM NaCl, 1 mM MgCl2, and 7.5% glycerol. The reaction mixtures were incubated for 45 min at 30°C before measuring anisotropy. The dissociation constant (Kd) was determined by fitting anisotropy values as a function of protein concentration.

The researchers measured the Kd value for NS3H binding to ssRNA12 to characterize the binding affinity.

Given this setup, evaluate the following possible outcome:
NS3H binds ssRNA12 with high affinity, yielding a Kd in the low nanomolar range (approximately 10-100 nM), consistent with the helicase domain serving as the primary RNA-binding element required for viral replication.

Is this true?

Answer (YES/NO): YES